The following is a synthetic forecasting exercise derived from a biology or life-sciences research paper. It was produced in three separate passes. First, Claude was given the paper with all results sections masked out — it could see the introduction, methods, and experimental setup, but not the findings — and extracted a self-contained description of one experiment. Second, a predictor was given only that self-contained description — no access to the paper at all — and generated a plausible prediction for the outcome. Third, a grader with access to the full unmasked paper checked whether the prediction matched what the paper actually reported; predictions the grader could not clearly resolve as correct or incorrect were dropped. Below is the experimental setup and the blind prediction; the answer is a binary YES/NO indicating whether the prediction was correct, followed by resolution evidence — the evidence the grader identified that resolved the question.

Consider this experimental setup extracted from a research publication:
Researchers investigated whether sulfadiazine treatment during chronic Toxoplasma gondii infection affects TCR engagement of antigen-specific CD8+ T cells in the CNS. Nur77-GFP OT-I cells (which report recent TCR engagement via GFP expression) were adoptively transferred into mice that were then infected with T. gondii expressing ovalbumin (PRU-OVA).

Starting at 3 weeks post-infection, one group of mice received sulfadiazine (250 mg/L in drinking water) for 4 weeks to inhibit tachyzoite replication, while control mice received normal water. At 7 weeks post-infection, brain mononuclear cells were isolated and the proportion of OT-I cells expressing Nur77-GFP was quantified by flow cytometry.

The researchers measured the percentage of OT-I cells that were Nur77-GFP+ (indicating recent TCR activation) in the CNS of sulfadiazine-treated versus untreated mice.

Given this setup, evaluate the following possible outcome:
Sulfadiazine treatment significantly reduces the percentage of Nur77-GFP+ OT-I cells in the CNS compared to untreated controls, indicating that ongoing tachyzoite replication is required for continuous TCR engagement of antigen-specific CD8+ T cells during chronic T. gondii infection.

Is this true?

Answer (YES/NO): YES